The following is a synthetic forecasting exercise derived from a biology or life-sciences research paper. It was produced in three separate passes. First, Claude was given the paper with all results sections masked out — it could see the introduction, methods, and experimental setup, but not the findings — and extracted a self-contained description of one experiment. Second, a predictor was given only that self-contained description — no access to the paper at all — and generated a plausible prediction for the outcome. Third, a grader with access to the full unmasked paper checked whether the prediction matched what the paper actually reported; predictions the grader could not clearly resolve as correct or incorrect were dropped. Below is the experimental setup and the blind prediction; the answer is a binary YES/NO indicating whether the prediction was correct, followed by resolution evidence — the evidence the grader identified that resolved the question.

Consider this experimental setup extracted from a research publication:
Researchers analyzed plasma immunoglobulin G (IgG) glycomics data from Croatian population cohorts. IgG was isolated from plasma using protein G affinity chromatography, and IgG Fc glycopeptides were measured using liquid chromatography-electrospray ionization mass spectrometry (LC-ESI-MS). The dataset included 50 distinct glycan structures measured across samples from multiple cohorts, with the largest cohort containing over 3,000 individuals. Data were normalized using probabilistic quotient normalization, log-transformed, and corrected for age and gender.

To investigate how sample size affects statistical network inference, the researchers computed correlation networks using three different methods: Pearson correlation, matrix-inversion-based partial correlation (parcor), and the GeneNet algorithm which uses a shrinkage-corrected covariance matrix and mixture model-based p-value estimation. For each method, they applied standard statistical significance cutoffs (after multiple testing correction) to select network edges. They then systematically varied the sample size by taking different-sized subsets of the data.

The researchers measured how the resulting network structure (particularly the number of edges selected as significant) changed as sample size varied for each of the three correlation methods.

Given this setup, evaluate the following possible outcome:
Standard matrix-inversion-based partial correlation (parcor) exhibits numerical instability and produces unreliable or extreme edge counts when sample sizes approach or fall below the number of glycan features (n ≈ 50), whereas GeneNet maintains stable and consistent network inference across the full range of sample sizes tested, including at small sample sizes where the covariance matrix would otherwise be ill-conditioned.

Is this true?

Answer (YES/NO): NO